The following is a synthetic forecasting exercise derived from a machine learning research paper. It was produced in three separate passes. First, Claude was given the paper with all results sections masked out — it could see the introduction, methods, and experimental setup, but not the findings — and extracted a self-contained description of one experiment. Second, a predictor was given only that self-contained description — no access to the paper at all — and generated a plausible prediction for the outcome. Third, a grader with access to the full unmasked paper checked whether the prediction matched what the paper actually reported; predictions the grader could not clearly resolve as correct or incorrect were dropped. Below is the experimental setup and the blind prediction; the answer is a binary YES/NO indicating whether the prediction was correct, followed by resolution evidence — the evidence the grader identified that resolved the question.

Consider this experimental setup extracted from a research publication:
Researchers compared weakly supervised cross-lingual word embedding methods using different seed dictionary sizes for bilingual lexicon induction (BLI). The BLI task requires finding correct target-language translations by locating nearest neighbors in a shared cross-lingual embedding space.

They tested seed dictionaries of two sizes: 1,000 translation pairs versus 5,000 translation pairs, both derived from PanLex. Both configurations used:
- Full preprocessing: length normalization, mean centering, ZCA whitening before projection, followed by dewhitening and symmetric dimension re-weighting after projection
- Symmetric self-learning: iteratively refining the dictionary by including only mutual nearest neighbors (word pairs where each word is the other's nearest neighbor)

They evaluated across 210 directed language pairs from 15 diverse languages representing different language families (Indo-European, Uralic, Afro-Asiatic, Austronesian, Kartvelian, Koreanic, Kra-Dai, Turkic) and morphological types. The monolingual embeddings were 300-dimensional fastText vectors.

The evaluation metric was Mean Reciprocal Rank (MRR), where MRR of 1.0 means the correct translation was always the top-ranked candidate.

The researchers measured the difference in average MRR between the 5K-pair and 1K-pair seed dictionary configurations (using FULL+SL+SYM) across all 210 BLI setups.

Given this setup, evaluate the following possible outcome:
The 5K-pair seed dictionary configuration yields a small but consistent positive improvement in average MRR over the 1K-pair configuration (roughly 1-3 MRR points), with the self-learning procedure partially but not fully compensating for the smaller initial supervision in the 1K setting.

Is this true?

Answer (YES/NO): YES